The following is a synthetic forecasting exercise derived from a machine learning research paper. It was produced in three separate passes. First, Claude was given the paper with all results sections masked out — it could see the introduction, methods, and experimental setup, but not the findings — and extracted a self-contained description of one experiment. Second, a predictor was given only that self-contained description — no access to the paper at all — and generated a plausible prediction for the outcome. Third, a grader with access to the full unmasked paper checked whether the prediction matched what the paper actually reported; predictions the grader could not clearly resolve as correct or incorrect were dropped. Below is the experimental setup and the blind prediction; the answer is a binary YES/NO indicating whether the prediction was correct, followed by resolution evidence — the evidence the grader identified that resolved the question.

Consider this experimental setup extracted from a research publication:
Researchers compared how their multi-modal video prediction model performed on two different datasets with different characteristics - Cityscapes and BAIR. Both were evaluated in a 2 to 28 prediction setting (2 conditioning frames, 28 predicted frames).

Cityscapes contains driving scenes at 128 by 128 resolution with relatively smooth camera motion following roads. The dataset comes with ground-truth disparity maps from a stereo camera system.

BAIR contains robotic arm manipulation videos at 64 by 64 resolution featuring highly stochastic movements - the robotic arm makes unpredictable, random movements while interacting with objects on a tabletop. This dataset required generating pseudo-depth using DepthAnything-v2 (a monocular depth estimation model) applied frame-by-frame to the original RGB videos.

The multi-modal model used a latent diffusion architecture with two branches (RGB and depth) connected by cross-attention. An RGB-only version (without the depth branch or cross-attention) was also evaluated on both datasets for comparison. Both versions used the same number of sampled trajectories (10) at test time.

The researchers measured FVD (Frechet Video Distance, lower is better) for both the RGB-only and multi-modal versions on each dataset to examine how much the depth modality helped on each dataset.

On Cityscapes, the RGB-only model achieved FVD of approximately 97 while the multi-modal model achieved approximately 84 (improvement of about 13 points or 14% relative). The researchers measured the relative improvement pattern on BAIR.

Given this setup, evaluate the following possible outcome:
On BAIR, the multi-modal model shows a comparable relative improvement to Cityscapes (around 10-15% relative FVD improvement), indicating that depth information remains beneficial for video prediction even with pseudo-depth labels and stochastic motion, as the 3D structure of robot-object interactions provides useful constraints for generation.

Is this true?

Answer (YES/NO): NO